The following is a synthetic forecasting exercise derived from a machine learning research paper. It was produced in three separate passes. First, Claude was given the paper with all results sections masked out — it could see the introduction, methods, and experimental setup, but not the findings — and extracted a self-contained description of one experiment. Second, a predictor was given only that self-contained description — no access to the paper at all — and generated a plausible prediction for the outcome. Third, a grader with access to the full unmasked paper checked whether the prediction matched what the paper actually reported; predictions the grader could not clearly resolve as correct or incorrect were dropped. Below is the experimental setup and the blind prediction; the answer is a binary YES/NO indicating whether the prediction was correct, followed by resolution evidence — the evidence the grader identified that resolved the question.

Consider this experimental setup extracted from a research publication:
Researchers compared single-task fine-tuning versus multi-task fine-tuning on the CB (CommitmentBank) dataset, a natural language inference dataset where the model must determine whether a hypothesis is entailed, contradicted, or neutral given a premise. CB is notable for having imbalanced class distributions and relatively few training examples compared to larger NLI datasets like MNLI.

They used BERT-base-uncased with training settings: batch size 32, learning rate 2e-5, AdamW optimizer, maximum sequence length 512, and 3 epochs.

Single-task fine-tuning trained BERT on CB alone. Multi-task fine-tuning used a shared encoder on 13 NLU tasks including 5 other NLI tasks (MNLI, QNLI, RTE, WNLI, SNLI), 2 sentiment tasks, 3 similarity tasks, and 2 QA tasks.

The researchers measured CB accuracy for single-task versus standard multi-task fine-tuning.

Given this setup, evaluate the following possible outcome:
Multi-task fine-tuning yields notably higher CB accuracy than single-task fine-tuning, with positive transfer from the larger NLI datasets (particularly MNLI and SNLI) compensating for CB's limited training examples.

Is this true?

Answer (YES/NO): YES